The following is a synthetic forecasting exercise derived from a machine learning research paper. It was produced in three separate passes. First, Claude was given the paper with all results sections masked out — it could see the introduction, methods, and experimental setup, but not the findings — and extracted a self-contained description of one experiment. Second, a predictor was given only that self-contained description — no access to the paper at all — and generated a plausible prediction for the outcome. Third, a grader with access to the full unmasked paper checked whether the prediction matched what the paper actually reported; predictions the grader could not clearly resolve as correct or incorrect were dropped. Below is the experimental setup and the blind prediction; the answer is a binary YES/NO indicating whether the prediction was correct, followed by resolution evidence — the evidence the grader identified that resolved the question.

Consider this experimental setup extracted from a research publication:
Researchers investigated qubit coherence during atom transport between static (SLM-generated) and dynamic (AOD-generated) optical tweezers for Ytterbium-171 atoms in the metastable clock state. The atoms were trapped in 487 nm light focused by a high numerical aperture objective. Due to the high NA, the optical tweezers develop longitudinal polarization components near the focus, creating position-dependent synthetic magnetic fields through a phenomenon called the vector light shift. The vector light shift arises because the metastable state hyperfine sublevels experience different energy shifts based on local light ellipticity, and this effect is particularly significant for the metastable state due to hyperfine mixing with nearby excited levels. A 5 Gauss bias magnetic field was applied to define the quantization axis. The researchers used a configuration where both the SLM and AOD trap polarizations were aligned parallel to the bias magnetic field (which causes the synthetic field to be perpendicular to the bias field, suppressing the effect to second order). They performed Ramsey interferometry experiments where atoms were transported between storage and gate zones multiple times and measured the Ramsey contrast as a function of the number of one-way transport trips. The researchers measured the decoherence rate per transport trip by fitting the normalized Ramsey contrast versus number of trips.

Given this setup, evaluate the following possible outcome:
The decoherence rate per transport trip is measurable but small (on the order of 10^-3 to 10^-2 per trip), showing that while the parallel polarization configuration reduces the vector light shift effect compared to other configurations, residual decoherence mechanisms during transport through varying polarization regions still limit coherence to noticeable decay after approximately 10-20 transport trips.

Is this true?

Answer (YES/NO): NO